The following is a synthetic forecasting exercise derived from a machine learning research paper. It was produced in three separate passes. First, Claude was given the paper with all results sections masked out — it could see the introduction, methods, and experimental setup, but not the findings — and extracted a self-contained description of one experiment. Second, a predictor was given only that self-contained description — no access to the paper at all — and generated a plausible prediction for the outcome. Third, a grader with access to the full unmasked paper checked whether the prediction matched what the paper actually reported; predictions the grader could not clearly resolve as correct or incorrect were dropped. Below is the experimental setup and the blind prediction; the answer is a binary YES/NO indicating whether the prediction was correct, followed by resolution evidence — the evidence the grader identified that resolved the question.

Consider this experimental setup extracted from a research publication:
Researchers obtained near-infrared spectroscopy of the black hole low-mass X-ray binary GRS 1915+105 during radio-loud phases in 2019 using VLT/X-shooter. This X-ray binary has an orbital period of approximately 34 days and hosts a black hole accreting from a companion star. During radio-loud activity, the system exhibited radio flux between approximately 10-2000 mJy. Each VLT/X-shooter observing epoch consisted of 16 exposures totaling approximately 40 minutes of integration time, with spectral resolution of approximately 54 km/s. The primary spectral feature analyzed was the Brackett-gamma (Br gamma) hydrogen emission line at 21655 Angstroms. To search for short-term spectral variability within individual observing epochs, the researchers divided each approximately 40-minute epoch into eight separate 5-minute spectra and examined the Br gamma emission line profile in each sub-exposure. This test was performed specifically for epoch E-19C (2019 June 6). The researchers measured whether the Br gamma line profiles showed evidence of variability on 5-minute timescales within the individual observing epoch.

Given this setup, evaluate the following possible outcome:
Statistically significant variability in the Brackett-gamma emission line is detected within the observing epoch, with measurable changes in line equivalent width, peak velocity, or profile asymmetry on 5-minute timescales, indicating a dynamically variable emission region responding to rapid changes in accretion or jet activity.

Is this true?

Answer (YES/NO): NO